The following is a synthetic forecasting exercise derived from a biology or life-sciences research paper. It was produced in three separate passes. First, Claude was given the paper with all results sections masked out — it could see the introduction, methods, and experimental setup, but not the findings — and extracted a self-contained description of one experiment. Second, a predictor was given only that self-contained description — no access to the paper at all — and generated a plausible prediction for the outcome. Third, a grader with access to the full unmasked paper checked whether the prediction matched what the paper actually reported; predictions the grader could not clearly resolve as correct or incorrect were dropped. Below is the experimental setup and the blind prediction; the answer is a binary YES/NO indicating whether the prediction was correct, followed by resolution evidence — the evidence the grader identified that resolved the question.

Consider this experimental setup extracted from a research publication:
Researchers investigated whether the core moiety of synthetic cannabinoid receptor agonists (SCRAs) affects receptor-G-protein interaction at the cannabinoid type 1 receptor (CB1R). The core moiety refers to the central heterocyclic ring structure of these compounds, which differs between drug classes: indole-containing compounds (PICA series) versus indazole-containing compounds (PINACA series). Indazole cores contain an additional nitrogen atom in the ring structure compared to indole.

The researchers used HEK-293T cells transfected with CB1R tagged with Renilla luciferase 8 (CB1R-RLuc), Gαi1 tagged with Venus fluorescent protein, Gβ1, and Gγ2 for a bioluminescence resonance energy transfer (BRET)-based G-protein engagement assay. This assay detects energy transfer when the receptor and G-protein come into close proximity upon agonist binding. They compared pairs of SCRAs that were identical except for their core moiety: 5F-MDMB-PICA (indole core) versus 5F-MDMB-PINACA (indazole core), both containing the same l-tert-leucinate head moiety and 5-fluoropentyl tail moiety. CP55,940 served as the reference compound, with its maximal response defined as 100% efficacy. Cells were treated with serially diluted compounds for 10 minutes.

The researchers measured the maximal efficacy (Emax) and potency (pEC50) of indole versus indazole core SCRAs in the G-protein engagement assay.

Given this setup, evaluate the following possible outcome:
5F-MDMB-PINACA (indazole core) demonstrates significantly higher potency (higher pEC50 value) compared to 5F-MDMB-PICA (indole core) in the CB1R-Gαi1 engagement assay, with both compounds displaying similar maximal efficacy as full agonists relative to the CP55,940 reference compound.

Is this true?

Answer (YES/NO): NO